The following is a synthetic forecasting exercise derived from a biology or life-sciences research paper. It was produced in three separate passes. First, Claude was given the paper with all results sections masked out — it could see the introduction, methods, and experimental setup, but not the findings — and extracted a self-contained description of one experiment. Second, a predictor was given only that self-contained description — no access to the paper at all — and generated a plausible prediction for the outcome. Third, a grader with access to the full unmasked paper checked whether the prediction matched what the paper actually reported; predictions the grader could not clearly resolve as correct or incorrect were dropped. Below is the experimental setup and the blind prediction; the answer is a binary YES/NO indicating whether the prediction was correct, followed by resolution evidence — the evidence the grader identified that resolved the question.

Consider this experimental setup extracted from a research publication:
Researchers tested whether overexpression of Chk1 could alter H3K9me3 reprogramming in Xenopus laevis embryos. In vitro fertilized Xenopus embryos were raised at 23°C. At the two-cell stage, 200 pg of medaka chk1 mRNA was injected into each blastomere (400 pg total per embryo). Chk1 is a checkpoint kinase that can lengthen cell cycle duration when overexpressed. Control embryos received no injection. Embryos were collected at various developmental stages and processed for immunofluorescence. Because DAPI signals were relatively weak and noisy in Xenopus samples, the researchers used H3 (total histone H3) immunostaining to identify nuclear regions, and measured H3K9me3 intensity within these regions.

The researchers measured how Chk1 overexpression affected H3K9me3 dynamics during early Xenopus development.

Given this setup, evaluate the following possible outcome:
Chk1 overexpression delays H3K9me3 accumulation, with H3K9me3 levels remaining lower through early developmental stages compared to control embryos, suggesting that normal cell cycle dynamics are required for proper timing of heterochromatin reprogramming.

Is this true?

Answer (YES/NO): NO